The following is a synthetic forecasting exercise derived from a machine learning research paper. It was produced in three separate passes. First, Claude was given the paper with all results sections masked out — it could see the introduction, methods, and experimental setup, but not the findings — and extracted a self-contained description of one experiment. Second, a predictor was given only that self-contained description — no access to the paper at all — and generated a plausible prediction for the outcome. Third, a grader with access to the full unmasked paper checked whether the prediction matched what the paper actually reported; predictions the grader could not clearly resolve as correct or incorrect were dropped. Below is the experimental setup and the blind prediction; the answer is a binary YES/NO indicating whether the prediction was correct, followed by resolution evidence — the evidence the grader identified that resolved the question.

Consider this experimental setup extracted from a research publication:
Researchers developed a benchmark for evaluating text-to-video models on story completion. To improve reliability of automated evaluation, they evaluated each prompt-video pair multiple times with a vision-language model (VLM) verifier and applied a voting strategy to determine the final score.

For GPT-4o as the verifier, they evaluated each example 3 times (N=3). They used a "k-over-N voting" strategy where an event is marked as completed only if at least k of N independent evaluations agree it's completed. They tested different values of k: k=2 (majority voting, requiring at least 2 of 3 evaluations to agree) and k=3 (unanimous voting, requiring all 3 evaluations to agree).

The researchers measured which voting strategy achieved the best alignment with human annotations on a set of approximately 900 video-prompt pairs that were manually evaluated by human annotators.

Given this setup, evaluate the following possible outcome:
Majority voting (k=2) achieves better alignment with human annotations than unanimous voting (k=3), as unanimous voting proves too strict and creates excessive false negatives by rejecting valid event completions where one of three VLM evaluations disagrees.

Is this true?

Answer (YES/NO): NO